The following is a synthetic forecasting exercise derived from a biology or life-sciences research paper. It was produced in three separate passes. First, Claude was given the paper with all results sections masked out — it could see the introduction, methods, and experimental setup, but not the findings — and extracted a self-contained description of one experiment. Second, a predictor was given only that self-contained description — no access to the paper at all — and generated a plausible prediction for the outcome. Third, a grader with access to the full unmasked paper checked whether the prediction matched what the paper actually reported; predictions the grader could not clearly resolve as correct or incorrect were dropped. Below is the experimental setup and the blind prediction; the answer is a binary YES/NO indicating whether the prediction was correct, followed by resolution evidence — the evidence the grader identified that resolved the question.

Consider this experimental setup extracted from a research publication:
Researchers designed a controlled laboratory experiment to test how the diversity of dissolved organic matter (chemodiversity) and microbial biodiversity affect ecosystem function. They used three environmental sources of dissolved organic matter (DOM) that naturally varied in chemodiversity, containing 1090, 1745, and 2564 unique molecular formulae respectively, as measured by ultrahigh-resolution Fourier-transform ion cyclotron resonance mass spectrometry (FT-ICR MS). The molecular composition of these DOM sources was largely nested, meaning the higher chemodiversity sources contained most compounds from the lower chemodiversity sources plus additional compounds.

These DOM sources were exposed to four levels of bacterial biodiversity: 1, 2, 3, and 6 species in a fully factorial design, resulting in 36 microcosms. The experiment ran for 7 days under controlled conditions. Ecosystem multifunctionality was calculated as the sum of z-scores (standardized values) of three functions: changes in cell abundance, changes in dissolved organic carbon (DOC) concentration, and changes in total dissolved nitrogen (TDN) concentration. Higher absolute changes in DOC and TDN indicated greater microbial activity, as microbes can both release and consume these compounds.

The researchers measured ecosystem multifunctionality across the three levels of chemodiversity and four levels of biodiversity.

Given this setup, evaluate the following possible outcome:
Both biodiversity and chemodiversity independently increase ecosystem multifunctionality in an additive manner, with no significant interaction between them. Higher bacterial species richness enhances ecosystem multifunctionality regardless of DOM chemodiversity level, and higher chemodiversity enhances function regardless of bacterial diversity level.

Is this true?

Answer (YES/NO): NO